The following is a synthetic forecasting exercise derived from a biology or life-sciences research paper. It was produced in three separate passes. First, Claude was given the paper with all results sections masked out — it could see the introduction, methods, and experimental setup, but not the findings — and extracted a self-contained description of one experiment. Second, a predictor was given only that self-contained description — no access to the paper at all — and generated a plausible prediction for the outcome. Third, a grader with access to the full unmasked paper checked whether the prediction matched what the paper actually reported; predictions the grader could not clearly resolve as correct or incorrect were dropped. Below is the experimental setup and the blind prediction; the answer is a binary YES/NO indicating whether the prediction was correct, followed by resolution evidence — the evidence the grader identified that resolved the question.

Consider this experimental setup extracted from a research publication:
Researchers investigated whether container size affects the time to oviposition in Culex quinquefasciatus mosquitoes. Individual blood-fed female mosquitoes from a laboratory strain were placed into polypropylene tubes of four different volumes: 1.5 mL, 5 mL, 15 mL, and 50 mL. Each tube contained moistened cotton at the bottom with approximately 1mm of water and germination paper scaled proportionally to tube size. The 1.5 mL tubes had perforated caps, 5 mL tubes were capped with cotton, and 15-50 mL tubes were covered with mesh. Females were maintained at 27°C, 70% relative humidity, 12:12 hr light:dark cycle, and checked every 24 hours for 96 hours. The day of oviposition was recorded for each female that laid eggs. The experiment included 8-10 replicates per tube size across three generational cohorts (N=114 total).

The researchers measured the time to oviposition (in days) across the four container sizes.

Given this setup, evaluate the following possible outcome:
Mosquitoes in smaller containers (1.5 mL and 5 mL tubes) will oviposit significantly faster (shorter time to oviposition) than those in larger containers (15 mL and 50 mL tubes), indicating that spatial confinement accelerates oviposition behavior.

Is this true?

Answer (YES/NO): NO